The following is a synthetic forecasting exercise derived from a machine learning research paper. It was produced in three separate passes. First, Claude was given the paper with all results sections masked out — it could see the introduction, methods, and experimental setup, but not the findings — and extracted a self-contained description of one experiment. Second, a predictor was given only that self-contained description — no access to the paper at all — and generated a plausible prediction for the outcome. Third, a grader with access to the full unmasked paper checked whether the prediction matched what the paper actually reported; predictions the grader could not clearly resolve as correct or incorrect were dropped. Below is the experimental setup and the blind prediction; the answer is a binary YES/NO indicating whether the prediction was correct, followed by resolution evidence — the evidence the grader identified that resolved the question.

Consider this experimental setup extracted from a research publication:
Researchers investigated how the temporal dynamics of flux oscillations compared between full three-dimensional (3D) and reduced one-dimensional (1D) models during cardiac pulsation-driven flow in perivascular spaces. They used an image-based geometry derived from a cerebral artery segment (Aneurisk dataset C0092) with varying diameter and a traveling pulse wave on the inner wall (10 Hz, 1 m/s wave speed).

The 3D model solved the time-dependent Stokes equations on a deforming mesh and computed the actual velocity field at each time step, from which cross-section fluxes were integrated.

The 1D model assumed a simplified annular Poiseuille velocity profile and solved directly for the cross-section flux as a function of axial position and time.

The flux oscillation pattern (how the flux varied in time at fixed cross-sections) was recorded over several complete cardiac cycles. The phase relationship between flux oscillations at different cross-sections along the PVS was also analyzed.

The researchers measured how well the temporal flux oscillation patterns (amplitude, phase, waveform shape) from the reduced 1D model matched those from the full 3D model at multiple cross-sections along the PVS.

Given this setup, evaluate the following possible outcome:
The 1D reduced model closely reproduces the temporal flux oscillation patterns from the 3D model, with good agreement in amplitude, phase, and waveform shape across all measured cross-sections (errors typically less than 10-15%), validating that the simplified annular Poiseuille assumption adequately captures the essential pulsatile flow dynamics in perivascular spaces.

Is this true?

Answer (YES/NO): YES